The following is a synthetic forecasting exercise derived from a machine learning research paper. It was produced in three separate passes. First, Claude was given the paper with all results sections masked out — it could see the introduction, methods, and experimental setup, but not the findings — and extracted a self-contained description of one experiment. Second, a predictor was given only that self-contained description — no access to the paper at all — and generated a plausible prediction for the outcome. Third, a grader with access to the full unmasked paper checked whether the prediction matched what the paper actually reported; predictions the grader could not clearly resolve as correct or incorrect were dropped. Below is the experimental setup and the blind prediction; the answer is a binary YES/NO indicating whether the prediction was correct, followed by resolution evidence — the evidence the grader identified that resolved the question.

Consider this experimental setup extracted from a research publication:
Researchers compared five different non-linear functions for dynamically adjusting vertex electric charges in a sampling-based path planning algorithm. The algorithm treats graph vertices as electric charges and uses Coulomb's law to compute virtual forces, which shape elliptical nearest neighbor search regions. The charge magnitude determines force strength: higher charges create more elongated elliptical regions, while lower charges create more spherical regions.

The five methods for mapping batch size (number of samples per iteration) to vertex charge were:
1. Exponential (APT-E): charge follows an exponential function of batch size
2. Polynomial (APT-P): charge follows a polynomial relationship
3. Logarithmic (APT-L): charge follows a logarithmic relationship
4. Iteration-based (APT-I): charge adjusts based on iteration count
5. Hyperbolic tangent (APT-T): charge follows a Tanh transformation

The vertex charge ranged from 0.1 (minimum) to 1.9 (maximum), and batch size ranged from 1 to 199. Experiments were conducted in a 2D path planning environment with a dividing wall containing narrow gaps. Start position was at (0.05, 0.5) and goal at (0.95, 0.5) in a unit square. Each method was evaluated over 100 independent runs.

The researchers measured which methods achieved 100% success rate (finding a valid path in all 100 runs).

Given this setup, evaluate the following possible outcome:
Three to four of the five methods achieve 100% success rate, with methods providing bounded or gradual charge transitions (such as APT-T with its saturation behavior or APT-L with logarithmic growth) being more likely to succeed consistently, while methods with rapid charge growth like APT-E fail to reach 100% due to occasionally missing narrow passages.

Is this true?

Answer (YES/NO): NO